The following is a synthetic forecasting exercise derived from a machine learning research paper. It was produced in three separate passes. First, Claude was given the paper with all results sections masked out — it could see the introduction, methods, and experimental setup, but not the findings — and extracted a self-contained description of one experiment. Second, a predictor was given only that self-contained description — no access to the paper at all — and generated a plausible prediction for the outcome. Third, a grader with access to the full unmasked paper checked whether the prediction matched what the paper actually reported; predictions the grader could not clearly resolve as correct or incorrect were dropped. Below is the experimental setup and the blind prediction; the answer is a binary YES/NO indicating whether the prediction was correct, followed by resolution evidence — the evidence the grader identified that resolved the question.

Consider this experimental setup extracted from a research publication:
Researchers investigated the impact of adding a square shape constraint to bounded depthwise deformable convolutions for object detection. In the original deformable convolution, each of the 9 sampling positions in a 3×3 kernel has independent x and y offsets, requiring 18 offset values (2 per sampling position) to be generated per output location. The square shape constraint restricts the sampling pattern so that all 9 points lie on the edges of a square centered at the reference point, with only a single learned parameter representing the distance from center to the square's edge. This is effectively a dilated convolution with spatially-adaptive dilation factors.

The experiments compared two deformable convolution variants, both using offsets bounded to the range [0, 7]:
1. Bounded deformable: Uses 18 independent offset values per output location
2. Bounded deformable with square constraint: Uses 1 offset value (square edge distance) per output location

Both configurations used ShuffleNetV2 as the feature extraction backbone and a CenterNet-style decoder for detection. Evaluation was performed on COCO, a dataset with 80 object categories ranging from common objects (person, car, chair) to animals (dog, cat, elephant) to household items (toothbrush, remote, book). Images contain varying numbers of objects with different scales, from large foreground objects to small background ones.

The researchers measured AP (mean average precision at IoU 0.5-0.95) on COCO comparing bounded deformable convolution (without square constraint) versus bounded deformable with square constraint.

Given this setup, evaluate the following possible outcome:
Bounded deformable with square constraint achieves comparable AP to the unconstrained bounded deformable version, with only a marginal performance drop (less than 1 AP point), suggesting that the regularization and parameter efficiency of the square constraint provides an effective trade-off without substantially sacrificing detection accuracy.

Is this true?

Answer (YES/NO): NO